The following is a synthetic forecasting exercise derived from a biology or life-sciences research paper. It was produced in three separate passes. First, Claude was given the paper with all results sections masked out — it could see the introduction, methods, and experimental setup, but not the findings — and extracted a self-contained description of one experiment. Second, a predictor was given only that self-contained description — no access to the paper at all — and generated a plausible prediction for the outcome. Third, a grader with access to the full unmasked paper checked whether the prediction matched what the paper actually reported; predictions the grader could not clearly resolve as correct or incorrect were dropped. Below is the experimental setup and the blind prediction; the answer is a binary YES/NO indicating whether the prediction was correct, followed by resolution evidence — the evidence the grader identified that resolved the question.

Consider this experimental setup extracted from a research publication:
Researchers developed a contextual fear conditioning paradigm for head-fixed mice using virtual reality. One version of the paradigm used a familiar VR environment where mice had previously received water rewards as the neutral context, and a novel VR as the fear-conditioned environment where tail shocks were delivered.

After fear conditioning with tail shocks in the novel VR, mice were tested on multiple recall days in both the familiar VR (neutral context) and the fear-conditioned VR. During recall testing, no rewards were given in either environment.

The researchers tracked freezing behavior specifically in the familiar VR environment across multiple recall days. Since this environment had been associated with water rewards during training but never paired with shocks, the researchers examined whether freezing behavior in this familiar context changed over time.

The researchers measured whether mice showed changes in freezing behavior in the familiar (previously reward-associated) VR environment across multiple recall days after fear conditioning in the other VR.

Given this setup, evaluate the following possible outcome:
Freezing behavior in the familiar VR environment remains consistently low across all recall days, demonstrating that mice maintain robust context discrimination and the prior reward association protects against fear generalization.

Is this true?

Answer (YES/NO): NO